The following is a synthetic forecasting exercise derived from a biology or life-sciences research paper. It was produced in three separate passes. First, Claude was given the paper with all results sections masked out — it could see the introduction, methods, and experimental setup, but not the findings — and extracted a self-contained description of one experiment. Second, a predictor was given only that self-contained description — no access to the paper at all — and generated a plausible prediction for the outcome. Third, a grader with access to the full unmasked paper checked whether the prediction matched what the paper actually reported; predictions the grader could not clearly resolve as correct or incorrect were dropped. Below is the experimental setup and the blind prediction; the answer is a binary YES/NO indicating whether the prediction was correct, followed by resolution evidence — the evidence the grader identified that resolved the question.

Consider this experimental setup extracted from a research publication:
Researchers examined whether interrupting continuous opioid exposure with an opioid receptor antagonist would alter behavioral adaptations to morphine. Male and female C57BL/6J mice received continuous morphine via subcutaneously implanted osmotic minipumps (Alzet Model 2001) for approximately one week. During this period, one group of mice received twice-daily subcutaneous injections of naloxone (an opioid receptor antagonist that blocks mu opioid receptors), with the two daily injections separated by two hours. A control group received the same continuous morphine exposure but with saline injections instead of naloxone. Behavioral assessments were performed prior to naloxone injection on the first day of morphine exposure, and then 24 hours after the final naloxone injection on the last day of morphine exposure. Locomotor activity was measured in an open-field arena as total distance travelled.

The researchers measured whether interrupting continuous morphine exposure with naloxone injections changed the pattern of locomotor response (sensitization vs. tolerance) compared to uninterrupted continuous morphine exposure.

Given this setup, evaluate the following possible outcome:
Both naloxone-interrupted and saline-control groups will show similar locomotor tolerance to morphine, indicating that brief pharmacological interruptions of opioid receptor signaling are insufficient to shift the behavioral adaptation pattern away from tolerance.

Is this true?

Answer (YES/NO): NO